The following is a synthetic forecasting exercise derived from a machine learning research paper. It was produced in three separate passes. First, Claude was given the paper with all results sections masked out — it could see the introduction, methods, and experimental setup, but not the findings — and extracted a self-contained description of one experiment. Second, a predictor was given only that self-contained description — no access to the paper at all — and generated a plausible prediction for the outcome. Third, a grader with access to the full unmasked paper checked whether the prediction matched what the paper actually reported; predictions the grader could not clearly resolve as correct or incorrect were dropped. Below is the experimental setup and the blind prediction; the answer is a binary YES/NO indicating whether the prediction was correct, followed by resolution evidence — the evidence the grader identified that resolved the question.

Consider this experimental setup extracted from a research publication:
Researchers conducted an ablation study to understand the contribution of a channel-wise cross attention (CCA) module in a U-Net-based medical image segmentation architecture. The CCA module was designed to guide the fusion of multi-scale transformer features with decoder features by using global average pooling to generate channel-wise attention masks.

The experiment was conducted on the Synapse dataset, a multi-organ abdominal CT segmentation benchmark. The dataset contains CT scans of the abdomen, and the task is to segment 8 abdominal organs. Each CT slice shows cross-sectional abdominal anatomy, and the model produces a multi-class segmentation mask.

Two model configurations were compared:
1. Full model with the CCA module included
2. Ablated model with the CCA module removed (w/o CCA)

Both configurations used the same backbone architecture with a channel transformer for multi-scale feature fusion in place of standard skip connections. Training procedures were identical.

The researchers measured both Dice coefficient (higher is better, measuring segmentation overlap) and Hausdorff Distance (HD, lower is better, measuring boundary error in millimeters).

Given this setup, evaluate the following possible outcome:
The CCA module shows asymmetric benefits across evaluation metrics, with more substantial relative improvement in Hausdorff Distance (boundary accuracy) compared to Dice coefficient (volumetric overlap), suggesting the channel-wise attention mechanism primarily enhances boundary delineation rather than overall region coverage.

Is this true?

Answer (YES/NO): NO